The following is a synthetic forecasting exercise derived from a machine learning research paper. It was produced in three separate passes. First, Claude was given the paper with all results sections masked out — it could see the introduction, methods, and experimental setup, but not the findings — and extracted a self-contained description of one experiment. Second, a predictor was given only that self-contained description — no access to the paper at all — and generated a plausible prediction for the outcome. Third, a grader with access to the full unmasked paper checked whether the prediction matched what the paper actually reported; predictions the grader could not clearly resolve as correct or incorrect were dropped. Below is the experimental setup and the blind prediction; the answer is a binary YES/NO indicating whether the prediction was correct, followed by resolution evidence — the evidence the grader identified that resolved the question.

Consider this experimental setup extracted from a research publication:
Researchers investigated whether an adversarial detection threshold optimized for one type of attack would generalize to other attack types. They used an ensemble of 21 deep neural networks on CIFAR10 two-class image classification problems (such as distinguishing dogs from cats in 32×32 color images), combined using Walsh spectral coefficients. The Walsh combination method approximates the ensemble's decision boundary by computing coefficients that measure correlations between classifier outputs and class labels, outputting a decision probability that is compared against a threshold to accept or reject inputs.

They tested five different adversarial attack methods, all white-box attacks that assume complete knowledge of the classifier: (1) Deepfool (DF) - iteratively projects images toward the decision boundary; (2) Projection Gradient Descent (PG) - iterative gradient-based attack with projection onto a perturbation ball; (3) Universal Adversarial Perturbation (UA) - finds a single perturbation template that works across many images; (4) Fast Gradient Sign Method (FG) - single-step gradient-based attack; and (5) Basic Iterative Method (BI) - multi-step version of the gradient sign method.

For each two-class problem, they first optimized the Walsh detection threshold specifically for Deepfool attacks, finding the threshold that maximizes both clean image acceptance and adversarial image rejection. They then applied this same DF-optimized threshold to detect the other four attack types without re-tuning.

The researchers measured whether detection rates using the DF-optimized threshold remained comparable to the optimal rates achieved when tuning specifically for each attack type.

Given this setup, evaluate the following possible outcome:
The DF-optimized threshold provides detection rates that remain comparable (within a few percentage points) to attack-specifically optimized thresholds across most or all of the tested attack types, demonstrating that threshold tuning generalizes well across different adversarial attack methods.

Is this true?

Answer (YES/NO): NO